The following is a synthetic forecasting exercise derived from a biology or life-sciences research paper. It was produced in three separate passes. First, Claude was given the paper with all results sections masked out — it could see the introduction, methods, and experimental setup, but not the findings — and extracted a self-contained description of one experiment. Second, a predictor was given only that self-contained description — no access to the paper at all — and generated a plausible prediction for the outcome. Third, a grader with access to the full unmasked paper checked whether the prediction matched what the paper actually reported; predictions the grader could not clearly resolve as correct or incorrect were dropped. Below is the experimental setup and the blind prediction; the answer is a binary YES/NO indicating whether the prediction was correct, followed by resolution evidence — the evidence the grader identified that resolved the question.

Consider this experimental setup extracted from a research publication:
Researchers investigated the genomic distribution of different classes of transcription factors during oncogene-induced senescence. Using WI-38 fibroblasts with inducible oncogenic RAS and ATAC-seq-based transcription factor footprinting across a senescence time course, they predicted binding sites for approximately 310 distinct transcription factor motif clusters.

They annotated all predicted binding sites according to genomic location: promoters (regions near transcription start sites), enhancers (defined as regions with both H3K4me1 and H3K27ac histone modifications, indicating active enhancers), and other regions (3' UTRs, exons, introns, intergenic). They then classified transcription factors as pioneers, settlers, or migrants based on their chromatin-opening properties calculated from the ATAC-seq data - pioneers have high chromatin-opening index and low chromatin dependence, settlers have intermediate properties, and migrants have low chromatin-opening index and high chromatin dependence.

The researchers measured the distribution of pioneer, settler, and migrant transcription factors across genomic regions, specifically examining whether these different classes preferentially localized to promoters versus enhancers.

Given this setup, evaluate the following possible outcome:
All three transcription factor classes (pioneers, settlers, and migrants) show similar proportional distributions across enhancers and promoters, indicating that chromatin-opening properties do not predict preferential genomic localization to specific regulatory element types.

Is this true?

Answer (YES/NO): NO